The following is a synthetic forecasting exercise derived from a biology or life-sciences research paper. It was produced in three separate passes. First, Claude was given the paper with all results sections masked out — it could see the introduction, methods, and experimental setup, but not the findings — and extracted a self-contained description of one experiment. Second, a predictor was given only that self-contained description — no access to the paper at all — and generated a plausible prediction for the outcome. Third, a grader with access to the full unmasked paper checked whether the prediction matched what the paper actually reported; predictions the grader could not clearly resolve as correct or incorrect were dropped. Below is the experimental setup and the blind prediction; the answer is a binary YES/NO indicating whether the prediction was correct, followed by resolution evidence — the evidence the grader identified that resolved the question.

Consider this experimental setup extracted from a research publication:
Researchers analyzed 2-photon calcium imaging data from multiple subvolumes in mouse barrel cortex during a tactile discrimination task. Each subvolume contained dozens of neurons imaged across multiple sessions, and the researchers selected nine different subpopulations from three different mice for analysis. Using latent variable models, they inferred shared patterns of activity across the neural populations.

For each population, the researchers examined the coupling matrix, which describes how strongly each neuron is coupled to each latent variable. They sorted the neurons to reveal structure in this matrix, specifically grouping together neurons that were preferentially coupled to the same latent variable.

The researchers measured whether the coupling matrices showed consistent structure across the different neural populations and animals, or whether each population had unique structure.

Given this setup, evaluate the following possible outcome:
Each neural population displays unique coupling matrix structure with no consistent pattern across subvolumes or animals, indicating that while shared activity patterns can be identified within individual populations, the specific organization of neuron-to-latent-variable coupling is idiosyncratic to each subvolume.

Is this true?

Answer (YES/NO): NO